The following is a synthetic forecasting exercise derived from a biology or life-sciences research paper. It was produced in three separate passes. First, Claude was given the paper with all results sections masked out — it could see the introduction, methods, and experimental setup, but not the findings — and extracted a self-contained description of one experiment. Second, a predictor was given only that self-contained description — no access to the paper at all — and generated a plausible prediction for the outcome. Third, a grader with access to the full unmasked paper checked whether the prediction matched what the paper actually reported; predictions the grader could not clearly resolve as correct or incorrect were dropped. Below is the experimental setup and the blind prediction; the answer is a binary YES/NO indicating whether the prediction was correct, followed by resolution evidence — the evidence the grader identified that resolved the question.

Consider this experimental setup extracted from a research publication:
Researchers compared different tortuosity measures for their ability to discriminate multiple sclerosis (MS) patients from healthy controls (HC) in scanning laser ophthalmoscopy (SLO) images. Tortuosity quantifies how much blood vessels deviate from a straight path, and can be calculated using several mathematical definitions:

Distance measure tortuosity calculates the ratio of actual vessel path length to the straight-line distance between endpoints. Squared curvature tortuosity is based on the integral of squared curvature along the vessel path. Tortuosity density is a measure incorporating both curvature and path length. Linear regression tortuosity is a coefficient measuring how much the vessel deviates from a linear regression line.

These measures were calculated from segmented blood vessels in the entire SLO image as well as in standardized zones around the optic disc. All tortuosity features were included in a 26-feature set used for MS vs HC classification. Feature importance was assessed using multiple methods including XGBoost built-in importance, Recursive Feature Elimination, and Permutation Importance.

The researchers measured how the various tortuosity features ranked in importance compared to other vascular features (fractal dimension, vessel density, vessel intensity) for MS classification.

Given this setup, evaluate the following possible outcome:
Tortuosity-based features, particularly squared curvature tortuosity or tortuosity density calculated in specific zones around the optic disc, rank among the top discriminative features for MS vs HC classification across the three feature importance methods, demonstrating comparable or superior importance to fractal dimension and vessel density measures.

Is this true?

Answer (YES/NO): NO